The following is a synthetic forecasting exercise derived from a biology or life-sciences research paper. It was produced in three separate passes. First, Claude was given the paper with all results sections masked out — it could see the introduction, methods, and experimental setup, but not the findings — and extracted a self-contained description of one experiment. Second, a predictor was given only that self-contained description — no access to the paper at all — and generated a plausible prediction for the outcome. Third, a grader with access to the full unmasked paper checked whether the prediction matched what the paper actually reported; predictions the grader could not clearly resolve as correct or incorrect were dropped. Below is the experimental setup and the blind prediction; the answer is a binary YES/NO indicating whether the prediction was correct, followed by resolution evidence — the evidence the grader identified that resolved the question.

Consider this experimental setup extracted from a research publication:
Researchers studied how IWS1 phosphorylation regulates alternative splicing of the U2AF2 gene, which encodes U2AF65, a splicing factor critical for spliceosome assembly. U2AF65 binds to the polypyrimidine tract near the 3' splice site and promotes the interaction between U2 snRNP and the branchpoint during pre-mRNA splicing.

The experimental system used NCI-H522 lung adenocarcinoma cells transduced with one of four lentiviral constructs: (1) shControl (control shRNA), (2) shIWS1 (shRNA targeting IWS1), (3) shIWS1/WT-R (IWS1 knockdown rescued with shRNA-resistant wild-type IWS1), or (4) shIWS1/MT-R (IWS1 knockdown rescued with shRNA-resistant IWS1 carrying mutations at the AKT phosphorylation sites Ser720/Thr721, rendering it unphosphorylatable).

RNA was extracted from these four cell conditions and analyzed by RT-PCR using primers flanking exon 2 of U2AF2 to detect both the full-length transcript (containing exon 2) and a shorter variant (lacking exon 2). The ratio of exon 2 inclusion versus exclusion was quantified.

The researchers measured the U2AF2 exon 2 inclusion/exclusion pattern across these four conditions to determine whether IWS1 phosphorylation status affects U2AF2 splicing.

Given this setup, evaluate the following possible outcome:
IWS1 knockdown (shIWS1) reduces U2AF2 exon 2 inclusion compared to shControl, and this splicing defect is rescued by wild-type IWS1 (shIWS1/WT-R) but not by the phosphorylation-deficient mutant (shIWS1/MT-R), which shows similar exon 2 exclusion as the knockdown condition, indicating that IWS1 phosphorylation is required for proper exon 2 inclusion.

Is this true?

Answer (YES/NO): YES